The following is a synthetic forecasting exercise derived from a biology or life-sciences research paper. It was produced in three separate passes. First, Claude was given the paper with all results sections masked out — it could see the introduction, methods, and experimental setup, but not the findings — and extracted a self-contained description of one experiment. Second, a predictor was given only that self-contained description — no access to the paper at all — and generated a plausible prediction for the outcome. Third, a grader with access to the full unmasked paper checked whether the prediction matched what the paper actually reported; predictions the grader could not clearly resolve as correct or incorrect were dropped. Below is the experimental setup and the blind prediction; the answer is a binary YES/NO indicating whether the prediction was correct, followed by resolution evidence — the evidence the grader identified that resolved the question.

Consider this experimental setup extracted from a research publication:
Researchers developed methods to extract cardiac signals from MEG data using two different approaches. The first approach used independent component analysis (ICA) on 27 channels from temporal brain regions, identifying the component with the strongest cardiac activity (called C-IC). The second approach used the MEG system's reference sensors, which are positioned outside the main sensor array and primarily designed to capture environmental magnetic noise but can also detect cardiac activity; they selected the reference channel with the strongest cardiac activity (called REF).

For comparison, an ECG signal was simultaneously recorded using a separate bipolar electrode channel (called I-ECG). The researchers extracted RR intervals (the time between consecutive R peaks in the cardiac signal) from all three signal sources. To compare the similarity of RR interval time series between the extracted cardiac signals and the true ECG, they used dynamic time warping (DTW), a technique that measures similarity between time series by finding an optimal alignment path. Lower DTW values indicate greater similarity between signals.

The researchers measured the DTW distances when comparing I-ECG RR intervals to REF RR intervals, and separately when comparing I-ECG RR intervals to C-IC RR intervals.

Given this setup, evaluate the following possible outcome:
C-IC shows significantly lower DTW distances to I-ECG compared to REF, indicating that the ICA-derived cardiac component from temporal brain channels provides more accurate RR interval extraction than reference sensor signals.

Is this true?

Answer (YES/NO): NO